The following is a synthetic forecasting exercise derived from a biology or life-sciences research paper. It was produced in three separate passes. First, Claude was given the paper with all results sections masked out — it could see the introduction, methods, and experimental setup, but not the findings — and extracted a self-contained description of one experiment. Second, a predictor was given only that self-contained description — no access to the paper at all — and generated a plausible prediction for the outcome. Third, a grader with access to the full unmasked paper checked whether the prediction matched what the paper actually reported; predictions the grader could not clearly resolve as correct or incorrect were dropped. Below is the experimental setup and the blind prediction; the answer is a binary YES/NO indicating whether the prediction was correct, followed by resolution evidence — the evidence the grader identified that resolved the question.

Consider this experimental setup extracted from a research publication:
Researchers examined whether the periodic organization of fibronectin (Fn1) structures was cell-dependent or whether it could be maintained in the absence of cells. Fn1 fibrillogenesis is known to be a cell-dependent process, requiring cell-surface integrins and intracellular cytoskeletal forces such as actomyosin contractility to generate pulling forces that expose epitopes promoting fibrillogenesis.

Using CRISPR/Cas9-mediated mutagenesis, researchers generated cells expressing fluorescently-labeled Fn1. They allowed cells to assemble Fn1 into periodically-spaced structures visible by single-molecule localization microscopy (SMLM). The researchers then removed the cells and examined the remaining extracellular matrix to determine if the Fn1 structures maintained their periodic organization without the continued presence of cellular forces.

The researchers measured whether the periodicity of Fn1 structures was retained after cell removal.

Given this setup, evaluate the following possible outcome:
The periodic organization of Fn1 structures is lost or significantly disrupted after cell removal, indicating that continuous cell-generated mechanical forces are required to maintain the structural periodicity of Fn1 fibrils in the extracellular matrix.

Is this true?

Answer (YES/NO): NO